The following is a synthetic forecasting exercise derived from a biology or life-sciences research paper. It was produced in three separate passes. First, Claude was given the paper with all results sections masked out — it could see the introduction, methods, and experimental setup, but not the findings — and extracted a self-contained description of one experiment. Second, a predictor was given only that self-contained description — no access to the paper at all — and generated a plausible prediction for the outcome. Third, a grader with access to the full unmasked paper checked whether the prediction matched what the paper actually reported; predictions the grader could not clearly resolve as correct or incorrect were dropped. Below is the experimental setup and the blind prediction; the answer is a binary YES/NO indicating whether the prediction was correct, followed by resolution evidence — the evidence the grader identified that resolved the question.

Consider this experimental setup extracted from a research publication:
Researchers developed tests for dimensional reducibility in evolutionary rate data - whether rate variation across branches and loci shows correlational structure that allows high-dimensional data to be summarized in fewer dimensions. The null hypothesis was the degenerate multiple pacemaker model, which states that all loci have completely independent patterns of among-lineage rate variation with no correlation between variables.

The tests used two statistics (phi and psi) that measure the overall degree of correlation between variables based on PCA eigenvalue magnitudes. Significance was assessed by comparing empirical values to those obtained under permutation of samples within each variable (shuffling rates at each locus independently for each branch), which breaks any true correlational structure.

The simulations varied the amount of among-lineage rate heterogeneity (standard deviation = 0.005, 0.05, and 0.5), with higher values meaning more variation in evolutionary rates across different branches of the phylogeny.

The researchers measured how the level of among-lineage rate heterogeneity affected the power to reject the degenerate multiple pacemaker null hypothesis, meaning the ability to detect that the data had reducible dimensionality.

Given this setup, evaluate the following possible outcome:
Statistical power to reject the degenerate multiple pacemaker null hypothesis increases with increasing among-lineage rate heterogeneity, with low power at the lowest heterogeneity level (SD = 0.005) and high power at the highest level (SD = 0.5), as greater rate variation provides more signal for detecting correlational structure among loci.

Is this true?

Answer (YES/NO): NO